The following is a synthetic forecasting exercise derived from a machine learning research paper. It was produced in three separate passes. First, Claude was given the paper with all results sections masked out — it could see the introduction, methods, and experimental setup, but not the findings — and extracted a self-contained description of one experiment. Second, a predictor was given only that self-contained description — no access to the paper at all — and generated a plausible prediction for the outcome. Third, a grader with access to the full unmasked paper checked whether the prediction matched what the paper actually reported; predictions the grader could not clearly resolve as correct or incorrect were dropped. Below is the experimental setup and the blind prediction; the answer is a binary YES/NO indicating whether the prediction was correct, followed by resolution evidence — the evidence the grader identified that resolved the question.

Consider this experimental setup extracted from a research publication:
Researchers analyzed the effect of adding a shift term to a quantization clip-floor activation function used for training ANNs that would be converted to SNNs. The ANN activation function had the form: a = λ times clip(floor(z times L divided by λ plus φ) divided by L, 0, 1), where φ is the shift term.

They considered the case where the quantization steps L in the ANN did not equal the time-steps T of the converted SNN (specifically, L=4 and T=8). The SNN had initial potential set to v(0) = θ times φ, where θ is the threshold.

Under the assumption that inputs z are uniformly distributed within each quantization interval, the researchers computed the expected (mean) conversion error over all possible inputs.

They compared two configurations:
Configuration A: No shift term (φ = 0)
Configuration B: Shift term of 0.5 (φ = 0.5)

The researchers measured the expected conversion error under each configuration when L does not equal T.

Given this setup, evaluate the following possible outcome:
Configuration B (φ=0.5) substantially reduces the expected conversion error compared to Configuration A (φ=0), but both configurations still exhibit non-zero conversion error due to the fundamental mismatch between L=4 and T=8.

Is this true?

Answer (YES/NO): NO